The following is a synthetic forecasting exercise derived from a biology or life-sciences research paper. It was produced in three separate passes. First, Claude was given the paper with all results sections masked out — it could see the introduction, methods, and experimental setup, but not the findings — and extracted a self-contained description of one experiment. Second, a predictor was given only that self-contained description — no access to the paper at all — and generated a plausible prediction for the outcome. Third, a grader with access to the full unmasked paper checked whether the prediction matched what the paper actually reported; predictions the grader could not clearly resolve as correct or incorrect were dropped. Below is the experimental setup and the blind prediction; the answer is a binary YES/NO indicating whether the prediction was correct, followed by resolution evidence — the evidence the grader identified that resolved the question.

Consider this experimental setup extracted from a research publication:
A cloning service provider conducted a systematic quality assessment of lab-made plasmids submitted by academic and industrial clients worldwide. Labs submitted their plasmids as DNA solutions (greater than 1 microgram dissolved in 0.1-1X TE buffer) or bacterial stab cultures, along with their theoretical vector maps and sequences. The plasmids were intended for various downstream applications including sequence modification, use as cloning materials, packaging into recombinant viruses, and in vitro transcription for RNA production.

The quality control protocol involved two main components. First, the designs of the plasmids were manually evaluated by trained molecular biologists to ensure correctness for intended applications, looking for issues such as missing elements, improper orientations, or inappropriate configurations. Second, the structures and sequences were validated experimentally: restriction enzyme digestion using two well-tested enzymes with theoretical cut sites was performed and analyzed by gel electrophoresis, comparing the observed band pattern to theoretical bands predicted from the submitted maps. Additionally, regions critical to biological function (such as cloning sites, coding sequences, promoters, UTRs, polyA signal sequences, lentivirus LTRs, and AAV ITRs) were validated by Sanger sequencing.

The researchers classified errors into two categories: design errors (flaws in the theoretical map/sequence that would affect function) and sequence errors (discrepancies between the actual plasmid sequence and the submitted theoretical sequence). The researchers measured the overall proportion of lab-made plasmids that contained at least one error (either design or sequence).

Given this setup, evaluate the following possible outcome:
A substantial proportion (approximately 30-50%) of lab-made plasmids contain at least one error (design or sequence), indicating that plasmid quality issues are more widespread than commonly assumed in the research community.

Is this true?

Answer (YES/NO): YES